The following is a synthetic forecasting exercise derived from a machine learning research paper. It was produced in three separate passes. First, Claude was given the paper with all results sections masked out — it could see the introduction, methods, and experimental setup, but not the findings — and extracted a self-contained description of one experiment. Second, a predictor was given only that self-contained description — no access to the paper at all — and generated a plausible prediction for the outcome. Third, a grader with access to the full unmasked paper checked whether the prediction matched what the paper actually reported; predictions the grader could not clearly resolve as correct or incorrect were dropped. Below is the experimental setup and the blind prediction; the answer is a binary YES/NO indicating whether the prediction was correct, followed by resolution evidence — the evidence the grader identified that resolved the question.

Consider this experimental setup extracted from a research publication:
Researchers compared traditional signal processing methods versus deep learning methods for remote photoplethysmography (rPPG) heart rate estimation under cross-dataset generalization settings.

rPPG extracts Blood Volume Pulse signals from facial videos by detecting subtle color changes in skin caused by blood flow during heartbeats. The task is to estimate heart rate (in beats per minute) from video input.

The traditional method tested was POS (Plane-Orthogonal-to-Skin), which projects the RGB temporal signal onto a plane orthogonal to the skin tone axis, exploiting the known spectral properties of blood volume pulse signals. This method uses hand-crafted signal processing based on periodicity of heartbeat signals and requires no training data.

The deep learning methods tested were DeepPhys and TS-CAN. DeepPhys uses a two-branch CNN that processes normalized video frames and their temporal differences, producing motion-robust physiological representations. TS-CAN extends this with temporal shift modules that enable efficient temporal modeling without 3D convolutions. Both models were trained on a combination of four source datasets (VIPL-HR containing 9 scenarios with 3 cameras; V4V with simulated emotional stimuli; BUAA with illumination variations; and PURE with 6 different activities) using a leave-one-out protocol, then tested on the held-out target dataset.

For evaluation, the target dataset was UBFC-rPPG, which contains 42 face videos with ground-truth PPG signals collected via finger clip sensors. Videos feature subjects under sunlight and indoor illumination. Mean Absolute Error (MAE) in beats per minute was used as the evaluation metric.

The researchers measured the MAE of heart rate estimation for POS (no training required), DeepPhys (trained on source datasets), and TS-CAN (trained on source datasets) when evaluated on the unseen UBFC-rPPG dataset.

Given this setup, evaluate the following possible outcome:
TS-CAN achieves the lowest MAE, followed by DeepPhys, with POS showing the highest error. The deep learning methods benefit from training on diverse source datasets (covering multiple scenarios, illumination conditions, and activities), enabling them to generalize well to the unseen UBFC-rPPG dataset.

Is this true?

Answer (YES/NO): NO